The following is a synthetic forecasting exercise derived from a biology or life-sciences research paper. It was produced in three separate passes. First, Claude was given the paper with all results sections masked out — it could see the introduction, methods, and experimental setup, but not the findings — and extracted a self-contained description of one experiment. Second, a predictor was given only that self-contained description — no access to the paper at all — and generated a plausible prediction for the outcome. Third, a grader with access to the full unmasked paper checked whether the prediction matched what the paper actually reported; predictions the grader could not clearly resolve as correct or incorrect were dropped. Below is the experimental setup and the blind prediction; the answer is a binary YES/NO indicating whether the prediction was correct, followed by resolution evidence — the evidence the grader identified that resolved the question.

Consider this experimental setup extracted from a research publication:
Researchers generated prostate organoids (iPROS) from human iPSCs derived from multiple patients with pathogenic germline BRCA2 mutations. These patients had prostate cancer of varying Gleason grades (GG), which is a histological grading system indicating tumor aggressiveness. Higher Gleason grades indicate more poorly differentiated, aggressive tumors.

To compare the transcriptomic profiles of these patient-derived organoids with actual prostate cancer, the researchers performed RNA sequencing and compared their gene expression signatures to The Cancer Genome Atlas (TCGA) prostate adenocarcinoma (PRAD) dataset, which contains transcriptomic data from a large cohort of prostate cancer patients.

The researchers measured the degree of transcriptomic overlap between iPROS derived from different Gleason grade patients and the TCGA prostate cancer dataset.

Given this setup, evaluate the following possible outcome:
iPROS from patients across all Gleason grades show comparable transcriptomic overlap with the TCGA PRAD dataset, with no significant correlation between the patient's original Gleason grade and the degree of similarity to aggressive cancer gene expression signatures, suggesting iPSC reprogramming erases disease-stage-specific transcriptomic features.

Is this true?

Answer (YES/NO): NO